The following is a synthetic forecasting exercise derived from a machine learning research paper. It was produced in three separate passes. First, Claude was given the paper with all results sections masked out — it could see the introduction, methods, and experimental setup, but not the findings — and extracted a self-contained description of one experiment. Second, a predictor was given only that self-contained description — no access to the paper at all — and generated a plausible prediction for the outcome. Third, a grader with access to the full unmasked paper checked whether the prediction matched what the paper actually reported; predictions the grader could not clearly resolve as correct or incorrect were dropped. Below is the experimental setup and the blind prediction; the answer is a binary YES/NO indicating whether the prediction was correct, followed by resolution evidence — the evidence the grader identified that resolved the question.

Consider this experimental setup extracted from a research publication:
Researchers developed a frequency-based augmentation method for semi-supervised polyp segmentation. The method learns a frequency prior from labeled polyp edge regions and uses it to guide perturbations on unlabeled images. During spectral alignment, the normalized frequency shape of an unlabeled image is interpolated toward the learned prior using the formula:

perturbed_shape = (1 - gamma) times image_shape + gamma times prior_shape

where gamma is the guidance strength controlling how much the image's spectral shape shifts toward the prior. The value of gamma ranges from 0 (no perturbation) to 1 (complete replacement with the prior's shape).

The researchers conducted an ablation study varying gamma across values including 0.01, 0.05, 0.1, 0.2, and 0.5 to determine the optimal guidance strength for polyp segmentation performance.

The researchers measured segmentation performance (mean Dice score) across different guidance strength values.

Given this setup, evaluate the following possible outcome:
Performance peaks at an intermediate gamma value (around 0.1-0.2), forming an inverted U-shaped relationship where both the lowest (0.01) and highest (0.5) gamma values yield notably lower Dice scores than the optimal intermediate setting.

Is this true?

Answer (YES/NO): NO